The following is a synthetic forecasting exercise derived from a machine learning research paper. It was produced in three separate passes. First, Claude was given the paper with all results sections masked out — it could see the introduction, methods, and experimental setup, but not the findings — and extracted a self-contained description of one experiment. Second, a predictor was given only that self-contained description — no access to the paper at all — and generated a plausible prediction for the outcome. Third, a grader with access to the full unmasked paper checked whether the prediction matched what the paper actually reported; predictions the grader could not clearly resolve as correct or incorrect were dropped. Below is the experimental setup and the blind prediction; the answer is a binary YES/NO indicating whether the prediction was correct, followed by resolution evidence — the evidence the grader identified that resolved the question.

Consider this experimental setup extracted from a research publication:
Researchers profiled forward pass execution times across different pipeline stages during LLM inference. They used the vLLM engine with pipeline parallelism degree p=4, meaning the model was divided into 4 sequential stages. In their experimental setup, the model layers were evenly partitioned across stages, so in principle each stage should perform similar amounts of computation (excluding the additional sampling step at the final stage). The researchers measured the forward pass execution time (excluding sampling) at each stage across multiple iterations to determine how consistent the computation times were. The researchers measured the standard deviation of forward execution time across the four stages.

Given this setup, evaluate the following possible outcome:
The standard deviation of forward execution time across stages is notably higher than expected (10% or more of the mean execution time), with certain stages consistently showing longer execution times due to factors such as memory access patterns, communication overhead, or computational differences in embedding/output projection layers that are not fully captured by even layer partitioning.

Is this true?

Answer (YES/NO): NO